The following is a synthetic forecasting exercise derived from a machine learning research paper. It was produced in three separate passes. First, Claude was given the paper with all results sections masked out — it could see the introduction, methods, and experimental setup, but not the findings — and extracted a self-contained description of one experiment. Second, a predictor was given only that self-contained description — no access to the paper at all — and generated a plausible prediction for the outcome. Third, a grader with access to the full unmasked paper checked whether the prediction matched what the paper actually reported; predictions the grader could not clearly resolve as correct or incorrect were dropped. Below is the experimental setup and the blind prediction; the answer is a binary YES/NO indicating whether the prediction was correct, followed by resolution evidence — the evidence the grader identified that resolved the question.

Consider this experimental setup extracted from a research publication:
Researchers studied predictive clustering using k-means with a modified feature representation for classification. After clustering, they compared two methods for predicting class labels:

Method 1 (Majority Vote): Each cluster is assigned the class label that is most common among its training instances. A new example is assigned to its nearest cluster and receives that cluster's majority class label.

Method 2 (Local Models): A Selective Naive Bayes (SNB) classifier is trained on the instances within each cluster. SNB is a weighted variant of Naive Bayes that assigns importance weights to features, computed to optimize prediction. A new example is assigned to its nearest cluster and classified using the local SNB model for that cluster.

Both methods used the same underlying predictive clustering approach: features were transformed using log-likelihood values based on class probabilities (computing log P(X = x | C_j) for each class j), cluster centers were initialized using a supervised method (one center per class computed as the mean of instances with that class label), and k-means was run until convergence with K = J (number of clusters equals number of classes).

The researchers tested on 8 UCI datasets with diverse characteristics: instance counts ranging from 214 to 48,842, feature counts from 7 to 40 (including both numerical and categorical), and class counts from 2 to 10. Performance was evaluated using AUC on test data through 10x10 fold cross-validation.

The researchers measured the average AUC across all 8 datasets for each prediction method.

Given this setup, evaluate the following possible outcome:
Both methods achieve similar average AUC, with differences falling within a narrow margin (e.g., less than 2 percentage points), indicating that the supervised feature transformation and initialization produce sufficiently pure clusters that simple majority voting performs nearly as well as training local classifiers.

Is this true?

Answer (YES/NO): NO